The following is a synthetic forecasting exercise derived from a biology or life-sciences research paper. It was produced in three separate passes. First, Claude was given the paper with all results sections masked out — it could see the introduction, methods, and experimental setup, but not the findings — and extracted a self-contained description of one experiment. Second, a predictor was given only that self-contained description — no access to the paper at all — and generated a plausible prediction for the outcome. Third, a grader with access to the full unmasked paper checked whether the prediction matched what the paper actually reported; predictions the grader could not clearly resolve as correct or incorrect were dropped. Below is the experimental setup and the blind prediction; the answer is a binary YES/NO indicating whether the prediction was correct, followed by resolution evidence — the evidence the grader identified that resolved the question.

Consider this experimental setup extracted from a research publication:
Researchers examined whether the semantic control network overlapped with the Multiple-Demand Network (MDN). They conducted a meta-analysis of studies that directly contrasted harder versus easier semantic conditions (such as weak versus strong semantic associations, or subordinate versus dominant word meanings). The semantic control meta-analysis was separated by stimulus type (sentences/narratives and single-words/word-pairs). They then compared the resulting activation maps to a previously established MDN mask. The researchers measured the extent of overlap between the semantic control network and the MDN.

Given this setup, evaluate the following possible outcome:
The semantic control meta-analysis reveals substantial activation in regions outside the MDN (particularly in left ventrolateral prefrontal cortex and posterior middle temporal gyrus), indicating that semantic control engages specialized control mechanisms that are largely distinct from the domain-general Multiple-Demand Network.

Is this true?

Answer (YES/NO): NO